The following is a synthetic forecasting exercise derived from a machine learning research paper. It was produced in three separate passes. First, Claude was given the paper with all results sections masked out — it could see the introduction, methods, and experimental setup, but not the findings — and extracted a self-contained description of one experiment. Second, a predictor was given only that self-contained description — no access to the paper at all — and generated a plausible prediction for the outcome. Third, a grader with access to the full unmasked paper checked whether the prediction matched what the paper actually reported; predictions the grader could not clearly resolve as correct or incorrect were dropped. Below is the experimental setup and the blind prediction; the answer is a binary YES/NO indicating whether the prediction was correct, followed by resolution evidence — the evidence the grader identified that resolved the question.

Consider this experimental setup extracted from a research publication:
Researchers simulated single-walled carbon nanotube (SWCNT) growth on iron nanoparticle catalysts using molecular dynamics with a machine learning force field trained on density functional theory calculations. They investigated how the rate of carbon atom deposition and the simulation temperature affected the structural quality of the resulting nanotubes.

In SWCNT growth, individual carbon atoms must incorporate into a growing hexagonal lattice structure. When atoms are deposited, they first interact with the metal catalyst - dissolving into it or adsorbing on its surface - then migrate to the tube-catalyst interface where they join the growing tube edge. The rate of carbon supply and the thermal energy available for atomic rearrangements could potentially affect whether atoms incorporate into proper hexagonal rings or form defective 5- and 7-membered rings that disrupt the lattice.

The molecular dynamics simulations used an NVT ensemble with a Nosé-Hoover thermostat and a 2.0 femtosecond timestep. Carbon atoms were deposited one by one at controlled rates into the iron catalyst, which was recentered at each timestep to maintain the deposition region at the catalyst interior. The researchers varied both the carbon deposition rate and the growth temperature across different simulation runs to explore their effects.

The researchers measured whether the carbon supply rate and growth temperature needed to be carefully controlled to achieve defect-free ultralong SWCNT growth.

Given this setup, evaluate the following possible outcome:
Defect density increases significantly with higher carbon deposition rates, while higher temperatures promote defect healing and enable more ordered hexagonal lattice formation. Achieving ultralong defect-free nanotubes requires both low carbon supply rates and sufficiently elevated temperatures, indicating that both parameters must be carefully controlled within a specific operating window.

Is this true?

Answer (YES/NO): NO